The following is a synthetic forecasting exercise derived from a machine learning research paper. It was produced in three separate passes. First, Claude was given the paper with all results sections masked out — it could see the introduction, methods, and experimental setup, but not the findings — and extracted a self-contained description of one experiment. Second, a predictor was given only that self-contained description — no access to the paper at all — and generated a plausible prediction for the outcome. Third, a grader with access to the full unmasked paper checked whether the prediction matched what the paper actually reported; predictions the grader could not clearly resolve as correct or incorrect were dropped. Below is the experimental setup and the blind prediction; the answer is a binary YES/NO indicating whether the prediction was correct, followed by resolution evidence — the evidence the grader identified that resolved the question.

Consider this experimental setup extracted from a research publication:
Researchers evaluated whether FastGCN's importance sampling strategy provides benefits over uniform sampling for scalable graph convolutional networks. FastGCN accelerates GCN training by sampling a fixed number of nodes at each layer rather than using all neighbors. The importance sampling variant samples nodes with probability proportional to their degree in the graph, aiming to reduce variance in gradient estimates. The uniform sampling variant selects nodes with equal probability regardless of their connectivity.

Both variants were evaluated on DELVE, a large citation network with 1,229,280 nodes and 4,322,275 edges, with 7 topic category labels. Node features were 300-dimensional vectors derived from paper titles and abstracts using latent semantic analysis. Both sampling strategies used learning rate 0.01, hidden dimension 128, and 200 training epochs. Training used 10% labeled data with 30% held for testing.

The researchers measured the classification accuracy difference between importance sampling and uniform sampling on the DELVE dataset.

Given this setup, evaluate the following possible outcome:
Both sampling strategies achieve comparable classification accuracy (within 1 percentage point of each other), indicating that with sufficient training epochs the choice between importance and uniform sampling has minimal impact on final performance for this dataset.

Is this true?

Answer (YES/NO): YES